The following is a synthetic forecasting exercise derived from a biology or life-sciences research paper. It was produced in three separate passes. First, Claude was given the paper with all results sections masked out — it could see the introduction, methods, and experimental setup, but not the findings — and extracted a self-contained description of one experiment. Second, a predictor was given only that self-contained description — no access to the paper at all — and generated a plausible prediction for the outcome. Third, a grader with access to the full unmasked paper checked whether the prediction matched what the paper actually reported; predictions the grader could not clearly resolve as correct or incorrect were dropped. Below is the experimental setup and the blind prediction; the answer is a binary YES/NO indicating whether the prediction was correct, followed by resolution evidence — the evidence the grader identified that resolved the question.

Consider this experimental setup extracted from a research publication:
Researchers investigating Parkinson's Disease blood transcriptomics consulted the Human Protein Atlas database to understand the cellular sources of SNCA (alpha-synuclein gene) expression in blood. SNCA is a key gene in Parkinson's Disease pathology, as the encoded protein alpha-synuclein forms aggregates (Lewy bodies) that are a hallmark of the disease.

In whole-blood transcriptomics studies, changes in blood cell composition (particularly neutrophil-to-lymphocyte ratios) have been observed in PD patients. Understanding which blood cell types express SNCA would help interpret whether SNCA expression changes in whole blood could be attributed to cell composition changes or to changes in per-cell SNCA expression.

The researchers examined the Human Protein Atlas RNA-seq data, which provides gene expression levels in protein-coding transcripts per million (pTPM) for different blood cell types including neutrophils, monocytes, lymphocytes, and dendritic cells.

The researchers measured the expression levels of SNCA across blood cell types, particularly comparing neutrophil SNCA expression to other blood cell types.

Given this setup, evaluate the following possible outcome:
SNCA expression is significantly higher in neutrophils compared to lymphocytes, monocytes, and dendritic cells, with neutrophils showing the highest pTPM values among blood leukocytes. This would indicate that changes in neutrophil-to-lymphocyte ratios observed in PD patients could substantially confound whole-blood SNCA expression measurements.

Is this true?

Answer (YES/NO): NO